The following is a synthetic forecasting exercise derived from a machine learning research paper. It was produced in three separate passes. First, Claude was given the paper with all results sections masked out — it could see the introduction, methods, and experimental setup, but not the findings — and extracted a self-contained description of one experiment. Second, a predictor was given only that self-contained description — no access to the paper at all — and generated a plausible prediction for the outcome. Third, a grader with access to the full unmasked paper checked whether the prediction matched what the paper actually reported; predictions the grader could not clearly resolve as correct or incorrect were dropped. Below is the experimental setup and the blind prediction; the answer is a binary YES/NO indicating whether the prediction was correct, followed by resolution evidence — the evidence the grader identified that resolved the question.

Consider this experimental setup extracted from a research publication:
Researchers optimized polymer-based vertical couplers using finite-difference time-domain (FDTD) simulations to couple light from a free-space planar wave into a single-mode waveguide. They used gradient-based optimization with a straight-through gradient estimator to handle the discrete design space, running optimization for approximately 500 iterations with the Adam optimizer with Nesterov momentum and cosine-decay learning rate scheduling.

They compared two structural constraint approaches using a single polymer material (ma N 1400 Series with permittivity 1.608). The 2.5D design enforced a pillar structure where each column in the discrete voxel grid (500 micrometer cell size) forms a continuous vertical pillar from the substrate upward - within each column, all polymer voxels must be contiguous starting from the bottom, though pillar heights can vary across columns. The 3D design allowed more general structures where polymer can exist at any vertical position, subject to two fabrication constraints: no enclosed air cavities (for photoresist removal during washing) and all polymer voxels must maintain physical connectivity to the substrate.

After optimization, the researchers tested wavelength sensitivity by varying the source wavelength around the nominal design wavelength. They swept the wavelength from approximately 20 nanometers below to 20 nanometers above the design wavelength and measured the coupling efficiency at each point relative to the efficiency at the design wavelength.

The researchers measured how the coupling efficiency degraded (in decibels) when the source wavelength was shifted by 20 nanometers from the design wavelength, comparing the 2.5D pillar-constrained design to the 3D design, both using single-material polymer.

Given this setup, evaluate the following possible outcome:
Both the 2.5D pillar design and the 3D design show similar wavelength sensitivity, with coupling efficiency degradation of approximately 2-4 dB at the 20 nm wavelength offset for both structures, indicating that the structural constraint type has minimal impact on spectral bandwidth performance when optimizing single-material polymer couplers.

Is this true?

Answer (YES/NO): YES